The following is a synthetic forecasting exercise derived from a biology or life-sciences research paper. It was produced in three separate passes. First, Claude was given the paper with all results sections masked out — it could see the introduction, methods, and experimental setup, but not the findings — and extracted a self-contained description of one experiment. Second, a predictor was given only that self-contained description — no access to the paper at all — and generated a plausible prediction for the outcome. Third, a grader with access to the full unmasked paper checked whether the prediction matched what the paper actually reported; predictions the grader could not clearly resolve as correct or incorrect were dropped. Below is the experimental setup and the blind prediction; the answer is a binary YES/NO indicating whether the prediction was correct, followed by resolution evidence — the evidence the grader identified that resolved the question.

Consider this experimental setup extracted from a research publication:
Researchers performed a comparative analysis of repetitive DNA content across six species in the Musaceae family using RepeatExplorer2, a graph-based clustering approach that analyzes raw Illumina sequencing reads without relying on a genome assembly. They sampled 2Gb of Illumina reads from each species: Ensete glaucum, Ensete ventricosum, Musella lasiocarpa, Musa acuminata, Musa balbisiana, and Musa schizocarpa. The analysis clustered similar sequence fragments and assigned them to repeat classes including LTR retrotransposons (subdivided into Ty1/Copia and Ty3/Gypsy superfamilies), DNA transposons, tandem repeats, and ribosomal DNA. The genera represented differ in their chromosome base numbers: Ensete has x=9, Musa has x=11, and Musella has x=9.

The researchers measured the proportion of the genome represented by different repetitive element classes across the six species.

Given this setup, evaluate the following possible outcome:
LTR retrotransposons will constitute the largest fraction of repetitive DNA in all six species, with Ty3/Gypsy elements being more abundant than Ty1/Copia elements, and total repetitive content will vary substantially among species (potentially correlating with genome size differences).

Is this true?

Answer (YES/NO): NO